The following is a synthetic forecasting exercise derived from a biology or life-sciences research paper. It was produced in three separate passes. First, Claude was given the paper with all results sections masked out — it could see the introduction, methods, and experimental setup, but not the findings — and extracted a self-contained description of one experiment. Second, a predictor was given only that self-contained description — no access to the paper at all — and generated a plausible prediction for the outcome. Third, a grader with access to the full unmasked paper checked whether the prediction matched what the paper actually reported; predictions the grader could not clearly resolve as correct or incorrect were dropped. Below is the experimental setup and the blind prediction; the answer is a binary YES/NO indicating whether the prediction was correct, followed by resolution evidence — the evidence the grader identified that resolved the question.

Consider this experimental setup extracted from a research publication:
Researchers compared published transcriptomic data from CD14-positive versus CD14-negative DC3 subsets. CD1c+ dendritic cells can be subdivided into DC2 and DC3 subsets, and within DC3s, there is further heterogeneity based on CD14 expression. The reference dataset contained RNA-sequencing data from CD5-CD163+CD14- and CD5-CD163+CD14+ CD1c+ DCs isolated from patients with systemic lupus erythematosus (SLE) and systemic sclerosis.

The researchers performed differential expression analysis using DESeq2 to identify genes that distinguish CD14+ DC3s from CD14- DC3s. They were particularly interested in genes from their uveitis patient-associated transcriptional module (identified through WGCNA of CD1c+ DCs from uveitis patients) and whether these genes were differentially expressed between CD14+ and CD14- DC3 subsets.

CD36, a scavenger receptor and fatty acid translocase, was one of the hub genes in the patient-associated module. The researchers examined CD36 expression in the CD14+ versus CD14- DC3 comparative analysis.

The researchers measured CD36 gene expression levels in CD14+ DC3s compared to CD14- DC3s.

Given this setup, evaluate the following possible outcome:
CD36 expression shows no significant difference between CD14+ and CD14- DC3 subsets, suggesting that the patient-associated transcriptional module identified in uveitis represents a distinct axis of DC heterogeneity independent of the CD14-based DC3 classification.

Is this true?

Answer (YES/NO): YES